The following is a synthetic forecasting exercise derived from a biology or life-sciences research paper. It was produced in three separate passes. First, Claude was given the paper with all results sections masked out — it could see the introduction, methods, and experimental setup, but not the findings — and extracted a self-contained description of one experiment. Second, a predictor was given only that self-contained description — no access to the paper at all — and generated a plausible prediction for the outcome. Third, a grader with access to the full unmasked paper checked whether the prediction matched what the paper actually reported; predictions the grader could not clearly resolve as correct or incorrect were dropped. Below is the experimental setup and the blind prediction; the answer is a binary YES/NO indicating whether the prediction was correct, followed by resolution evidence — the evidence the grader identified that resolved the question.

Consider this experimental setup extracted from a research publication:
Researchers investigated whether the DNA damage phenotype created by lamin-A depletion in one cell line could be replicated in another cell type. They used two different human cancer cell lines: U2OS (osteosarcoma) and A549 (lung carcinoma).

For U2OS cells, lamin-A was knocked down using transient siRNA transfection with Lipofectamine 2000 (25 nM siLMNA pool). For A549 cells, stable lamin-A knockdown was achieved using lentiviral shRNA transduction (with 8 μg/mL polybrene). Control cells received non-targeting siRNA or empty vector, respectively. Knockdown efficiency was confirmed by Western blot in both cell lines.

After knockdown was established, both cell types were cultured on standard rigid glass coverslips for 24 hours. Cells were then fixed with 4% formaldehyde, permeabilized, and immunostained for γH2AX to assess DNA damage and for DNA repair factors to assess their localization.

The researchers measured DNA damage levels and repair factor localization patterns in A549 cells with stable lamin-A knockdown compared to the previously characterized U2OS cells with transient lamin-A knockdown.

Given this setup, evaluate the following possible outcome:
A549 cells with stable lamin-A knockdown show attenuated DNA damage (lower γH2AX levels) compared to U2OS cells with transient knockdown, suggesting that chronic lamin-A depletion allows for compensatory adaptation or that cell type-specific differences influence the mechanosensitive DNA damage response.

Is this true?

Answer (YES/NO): NO